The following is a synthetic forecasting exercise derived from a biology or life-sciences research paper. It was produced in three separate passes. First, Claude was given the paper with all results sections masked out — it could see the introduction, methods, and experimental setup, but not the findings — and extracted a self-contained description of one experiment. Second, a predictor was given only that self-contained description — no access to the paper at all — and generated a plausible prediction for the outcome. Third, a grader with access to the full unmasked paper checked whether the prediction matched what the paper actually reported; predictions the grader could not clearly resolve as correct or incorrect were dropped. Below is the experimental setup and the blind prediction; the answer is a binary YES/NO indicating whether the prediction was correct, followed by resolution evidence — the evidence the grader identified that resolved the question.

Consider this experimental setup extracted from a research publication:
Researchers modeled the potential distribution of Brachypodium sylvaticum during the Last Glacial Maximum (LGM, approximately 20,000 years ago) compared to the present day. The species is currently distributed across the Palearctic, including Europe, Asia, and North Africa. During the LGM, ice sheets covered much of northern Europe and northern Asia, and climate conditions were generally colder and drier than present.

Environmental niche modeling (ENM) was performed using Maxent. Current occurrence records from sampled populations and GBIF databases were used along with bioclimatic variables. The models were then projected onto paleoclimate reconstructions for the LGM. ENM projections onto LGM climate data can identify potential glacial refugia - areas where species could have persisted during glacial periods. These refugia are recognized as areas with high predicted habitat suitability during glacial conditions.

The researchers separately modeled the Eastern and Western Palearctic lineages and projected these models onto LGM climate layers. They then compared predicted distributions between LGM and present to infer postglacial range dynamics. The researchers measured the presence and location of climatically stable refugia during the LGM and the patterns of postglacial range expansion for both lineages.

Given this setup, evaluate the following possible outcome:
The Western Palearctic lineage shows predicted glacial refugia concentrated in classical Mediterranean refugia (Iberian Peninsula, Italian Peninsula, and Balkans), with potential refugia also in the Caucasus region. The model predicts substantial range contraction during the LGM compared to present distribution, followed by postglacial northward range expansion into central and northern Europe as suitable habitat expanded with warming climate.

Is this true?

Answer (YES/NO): NO